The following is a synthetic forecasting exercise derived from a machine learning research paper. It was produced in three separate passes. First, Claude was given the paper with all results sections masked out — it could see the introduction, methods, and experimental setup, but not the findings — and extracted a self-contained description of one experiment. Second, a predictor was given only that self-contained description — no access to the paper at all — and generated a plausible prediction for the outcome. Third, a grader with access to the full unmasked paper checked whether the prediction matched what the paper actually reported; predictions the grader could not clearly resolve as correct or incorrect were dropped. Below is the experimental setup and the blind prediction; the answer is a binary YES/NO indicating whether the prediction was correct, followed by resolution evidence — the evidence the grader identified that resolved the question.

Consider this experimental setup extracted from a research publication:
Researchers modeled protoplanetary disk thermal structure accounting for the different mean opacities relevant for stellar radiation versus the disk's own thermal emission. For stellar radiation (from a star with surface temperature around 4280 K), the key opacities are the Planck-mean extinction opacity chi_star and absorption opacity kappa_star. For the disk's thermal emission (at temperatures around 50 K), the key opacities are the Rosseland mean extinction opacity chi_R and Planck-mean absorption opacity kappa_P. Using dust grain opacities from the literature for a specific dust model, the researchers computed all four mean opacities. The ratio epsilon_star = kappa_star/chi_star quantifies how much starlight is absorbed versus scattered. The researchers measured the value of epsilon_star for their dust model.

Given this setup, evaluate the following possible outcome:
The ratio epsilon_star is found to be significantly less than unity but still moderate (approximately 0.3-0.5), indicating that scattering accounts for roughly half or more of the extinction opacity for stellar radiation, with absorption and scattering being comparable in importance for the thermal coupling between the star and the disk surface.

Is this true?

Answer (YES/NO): NO